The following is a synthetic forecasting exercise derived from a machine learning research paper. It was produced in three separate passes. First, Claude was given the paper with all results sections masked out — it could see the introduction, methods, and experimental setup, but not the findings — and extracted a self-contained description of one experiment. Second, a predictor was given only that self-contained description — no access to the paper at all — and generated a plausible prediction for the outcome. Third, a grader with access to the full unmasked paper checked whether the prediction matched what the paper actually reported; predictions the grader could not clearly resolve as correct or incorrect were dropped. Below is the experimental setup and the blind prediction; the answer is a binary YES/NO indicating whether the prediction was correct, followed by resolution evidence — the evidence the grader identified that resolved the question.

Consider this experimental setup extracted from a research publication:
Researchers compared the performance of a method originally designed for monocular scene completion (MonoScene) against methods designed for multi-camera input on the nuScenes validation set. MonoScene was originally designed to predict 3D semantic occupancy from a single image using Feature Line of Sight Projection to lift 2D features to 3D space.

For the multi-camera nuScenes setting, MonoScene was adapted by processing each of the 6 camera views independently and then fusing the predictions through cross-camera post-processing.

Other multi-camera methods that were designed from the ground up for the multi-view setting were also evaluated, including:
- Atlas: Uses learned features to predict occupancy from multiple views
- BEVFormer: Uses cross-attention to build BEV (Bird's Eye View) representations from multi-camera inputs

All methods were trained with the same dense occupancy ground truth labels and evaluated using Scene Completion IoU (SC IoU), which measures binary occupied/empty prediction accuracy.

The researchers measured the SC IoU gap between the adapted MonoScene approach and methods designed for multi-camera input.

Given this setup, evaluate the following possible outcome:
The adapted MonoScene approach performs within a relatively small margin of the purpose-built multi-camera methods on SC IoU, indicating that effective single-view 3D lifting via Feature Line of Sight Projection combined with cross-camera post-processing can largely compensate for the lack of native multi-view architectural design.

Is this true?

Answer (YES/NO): NO